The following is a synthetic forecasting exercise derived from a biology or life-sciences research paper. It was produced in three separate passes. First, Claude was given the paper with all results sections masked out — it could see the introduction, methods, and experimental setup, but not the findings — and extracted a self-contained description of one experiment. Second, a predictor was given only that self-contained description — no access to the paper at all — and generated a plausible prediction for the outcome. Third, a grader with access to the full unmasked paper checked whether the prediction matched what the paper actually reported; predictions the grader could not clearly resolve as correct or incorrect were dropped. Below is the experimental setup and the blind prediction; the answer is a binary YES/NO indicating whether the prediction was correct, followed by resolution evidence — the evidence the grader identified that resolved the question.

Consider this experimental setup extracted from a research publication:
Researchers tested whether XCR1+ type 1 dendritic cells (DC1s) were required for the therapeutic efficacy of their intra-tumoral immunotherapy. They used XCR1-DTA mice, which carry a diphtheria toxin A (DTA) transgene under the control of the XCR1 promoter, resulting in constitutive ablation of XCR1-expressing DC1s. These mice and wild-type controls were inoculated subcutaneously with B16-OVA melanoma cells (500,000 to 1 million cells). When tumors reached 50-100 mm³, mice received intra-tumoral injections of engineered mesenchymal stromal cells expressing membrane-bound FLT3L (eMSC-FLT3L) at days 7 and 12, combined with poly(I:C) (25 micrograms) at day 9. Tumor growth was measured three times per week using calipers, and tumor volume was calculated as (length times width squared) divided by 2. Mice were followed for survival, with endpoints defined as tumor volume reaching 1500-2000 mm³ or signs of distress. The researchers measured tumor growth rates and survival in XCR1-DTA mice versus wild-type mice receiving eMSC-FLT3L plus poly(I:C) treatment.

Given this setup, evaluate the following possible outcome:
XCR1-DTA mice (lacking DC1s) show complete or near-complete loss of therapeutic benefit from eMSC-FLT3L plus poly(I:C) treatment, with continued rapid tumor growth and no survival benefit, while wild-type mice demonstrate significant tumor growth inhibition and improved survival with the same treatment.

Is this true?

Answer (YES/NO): YES